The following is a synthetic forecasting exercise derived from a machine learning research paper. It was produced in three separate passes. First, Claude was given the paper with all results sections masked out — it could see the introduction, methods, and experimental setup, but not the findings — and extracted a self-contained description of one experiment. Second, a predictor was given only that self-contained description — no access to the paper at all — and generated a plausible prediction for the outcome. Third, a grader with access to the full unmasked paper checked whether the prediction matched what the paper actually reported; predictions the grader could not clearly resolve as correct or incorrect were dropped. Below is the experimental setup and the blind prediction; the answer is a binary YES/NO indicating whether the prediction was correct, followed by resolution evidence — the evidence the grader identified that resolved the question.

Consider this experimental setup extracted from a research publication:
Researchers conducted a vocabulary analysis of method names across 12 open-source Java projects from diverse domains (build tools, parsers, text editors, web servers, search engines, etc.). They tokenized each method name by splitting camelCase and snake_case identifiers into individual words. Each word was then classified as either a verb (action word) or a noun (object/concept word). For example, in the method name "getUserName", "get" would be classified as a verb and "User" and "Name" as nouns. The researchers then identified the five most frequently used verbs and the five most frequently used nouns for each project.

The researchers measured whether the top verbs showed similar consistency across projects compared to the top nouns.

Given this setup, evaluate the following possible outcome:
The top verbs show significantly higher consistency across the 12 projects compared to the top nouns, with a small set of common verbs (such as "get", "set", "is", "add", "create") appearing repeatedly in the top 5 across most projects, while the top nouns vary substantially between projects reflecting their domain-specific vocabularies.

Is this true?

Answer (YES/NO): YES